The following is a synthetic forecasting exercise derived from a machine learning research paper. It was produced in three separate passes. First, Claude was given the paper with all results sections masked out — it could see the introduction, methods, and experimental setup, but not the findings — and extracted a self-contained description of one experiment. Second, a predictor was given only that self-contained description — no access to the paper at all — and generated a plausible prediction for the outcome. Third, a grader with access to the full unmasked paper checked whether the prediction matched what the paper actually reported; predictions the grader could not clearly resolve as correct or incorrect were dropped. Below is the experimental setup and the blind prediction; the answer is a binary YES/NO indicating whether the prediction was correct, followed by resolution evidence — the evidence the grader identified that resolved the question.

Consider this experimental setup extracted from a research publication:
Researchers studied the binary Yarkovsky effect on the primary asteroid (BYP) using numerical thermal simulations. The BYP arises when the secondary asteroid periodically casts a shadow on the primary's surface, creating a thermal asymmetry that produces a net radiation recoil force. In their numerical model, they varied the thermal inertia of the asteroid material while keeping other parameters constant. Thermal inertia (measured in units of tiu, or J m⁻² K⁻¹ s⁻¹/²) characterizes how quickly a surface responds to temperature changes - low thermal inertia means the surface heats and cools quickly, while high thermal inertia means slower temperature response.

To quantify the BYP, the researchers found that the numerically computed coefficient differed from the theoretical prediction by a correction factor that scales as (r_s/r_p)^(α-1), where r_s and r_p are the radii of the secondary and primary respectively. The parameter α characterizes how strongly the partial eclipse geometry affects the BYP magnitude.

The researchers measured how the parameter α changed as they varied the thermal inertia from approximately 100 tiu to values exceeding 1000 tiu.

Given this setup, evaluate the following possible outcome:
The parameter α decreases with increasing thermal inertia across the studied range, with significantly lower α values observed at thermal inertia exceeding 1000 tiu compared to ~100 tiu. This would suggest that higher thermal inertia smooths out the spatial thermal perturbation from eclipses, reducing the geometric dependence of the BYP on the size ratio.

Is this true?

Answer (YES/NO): YES